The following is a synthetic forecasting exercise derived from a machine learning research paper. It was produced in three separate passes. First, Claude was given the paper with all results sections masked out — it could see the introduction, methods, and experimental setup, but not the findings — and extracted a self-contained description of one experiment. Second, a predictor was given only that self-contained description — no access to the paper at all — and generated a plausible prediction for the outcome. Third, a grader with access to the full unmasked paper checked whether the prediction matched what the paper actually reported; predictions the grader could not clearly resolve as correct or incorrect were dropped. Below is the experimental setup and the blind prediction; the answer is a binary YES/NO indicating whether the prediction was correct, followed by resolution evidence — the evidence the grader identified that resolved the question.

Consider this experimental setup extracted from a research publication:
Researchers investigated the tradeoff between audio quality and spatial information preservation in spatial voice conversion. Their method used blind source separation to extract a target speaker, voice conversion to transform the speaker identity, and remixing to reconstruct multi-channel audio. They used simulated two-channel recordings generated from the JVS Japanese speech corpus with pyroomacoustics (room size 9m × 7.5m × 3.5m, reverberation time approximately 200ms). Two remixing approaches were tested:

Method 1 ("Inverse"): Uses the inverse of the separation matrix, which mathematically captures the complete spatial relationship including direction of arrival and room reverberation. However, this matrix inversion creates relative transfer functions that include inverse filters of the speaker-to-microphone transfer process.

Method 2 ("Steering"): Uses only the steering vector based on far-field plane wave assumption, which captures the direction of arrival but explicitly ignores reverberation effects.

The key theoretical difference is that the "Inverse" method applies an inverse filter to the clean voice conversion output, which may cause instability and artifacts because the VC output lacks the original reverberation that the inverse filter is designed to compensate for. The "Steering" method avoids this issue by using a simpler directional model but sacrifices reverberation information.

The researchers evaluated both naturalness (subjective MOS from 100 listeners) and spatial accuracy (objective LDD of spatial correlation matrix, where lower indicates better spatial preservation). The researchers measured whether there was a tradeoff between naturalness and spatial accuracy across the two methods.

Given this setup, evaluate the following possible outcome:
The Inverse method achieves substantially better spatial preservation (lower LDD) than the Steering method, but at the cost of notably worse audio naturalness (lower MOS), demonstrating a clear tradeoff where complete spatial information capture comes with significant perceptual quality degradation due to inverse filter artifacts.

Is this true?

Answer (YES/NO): YES